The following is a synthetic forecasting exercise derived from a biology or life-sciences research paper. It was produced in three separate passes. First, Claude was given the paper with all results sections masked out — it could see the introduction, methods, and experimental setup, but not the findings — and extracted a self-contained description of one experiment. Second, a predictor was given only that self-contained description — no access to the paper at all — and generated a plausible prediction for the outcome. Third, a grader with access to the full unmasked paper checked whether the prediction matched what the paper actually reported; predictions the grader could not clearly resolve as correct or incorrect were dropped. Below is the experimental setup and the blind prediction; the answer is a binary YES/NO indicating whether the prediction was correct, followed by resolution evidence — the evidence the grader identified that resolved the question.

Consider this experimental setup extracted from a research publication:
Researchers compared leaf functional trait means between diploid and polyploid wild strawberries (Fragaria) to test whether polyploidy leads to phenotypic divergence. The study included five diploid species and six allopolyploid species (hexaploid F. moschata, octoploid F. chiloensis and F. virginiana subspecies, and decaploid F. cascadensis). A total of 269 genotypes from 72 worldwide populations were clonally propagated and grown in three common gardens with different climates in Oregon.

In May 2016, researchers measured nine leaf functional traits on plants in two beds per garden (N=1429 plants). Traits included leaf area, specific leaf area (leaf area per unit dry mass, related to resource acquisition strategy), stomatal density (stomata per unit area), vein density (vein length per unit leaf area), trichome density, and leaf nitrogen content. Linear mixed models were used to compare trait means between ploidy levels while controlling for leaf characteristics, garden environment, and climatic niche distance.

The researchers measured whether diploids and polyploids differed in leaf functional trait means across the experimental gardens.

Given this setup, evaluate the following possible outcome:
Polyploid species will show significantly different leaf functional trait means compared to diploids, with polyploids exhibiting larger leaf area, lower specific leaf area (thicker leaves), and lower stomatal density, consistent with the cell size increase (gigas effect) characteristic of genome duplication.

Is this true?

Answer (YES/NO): NO